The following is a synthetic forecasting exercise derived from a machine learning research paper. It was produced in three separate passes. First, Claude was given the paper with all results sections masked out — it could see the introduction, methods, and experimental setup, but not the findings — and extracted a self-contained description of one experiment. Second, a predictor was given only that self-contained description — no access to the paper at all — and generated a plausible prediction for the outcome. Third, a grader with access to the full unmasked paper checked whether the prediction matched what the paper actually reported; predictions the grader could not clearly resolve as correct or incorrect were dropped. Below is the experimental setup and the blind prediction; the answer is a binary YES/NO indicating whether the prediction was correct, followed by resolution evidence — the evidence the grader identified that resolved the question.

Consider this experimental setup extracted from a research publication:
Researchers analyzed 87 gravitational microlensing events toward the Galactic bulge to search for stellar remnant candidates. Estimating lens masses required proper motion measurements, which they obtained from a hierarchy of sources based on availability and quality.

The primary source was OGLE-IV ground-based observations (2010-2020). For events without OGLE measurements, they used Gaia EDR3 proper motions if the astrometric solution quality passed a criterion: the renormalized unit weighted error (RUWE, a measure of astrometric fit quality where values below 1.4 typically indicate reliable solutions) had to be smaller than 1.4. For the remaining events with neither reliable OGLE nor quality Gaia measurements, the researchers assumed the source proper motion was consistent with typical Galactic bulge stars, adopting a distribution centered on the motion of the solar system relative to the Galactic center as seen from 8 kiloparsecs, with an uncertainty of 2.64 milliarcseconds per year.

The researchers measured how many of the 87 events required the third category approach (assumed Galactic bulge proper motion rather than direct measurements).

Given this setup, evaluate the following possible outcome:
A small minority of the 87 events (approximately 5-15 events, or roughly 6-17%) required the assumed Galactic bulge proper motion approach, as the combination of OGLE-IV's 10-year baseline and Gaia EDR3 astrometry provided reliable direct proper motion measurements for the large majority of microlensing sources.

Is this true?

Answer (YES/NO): YES